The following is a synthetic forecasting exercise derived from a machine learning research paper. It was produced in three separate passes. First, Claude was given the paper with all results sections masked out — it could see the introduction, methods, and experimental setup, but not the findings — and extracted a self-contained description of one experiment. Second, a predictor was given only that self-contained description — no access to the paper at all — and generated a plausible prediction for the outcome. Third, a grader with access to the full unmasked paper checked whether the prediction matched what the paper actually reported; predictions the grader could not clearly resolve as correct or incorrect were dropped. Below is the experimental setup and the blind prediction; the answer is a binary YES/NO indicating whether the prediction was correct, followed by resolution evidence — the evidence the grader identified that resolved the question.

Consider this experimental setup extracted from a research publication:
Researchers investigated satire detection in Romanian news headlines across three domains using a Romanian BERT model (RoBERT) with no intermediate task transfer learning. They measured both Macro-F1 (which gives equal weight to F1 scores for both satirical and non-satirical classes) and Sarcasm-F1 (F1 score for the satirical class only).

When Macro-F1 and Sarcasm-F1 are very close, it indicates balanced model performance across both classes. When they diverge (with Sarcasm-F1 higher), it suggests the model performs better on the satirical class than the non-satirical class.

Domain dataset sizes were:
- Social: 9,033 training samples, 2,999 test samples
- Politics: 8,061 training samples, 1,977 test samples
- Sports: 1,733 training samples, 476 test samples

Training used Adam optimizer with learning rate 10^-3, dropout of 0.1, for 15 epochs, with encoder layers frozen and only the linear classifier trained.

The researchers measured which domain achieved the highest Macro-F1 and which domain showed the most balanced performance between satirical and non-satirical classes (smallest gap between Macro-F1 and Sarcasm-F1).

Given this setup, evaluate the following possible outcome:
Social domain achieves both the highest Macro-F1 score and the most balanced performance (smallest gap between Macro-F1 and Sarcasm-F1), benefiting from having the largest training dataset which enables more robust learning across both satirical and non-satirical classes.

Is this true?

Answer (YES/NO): NO